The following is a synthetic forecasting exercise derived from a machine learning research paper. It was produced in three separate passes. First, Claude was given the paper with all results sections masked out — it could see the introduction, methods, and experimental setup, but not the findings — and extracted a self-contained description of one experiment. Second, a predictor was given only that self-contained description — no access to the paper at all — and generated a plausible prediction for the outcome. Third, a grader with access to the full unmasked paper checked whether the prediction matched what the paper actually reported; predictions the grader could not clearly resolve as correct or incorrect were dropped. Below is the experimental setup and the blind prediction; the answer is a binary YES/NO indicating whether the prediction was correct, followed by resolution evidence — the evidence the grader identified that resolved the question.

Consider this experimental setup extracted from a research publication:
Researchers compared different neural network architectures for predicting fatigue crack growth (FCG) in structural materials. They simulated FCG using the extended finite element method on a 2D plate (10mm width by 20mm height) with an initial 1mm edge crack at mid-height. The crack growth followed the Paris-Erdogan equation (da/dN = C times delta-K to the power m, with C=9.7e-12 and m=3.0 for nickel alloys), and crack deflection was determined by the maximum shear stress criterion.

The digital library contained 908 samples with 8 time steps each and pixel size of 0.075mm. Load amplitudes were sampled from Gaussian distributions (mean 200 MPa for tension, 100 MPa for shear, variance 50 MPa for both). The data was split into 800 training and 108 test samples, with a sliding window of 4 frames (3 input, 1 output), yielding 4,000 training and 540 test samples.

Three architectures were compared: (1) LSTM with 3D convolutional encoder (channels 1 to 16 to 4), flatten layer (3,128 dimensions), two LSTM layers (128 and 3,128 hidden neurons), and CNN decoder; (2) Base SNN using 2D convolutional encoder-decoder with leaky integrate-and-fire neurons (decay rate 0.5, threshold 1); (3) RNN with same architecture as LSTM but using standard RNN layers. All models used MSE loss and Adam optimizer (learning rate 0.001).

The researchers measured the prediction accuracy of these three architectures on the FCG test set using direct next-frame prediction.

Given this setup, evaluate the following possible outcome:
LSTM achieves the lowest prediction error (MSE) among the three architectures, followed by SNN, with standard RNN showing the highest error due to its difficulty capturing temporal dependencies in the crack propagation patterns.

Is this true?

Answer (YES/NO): NO